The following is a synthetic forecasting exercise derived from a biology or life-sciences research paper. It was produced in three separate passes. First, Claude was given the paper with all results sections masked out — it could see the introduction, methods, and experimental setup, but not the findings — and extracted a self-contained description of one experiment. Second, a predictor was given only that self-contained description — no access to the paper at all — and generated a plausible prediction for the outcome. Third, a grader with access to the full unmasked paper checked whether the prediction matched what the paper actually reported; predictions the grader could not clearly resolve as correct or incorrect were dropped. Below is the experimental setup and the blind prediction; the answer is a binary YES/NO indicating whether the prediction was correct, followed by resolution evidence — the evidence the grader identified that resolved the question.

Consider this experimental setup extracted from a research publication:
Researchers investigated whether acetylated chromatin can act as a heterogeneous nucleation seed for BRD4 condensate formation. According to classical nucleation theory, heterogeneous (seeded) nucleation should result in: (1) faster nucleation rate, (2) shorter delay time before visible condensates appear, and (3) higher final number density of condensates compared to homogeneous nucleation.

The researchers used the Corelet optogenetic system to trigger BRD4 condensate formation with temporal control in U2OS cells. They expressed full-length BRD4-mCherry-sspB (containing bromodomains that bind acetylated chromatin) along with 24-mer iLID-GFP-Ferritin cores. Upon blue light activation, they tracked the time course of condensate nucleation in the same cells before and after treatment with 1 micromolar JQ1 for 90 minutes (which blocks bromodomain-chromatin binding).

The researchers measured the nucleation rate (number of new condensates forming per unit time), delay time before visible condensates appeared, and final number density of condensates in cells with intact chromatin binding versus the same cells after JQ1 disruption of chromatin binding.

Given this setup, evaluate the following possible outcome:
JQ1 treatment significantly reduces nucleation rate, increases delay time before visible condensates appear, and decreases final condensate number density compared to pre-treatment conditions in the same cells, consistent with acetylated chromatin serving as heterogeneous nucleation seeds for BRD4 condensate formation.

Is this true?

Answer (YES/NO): YES